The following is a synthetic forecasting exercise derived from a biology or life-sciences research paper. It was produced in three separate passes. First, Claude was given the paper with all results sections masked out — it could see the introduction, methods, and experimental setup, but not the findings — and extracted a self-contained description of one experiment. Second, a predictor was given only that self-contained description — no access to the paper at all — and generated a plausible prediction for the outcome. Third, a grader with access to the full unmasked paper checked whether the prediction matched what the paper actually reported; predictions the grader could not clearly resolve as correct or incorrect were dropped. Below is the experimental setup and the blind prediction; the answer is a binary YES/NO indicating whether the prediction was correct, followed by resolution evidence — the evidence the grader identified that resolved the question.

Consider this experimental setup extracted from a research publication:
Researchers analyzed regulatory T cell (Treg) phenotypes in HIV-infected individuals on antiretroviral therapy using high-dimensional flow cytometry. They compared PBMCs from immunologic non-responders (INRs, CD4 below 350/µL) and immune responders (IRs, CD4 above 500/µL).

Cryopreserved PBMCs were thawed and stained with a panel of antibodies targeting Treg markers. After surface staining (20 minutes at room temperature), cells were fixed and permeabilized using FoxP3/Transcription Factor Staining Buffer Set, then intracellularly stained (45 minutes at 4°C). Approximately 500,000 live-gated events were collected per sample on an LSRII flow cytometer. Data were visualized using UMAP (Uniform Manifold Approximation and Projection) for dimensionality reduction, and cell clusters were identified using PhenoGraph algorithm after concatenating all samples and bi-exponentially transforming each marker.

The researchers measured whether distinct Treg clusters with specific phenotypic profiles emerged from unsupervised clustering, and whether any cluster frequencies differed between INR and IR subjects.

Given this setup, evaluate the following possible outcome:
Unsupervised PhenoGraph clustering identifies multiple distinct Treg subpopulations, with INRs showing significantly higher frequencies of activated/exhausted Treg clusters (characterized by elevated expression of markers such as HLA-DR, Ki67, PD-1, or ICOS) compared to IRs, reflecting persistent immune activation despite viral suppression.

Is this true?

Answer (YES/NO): NO